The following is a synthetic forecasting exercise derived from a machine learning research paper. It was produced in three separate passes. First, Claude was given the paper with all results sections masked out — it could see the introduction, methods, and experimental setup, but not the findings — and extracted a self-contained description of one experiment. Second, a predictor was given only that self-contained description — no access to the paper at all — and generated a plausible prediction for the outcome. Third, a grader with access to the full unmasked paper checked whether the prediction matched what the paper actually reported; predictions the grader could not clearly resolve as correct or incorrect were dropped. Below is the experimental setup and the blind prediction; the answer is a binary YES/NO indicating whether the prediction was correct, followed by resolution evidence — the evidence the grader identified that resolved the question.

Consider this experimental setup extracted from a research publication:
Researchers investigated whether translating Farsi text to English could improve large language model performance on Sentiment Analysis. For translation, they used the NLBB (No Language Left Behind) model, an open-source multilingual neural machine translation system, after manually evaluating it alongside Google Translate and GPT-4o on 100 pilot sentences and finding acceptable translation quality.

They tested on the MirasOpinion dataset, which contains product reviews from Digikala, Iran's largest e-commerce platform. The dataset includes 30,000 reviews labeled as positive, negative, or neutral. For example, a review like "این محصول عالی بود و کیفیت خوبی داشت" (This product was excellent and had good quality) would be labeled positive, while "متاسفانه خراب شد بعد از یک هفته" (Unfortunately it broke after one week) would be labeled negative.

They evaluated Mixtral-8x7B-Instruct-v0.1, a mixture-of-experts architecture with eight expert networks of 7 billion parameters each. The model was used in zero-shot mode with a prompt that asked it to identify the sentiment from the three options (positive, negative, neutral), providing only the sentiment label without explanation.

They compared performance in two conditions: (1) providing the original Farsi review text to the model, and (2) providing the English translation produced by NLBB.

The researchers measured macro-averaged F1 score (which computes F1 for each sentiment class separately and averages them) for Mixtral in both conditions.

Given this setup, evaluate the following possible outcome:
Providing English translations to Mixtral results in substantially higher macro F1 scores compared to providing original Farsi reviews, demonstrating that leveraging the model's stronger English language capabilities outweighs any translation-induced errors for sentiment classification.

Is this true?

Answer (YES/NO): NO